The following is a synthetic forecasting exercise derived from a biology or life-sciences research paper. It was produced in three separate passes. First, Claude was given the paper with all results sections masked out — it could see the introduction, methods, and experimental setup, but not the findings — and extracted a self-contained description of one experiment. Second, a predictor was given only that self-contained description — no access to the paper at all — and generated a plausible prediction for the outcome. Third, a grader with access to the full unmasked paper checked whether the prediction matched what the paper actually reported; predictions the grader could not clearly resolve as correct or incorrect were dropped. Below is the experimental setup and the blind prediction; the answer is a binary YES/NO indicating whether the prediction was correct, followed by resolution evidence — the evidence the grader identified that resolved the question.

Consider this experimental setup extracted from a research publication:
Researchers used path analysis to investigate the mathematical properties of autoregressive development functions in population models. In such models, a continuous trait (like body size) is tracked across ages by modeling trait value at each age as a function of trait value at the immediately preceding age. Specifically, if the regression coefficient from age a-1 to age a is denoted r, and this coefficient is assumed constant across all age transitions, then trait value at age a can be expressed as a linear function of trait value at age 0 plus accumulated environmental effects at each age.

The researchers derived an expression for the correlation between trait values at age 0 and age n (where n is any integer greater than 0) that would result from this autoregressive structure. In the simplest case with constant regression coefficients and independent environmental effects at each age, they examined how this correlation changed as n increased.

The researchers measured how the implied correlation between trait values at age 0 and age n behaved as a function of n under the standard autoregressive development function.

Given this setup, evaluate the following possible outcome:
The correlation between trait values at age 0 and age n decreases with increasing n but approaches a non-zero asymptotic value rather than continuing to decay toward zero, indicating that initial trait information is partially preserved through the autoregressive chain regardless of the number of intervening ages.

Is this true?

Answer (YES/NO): NO